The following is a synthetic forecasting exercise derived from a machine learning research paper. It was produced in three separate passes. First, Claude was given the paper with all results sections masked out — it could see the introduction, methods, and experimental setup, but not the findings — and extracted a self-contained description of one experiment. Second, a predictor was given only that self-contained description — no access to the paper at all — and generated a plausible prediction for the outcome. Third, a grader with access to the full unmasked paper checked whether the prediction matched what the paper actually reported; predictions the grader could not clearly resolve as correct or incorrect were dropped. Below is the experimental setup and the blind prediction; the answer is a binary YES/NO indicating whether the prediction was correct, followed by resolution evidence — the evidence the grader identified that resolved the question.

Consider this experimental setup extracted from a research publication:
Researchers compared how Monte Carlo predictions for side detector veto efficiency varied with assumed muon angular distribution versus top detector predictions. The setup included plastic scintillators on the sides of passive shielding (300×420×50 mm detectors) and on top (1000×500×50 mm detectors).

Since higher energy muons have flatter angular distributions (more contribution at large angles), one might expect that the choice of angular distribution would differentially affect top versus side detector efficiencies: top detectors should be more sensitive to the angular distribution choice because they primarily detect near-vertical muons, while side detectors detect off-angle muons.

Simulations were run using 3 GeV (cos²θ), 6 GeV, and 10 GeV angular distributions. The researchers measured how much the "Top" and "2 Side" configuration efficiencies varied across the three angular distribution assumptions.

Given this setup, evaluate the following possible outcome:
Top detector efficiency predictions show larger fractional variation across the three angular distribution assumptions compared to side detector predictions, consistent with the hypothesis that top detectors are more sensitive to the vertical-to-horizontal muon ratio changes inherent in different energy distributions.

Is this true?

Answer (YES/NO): YES